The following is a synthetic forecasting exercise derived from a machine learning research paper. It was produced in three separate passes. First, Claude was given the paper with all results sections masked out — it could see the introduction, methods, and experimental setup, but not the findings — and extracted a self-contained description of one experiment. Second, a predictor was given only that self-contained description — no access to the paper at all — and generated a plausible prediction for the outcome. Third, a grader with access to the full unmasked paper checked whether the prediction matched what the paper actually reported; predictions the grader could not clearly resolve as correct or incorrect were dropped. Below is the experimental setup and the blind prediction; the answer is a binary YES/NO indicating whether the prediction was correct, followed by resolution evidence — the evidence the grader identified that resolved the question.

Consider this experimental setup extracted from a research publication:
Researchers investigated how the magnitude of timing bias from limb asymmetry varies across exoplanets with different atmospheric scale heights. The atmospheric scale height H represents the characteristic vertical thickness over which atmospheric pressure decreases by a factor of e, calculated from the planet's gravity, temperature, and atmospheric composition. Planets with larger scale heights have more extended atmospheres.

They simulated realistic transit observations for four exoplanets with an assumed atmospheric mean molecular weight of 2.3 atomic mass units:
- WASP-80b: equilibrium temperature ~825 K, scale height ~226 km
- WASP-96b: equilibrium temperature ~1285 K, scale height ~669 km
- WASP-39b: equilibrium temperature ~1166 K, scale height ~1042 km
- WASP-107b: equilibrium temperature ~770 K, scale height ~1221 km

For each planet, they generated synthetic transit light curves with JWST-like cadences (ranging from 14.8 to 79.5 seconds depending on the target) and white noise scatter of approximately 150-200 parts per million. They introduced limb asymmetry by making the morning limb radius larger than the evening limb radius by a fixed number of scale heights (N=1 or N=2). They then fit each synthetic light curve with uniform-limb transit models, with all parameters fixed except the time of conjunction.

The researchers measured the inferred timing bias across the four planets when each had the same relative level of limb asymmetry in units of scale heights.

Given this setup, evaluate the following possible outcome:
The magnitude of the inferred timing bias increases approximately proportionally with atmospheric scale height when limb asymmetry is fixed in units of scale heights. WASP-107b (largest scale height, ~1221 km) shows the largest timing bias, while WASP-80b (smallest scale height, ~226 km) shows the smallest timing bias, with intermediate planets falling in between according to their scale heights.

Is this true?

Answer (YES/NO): YES